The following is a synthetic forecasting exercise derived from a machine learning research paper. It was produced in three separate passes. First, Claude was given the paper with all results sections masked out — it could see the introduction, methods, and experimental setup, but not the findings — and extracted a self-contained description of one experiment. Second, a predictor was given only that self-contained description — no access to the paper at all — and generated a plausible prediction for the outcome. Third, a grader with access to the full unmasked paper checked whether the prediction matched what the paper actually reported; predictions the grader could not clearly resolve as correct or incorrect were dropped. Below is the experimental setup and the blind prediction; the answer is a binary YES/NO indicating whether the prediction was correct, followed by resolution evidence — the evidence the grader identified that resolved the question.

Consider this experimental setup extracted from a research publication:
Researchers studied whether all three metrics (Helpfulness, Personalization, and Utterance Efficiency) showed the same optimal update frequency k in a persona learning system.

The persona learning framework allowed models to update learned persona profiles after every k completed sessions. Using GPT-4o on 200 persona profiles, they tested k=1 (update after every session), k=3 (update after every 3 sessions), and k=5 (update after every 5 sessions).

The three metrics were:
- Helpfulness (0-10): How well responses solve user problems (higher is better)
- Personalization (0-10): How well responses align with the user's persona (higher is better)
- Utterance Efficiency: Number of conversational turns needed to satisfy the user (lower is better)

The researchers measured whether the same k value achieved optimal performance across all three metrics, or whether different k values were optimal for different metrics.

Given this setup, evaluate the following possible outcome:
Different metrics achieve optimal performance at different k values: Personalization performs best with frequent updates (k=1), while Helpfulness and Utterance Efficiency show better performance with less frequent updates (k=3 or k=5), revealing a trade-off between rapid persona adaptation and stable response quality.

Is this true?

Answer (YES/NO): NO